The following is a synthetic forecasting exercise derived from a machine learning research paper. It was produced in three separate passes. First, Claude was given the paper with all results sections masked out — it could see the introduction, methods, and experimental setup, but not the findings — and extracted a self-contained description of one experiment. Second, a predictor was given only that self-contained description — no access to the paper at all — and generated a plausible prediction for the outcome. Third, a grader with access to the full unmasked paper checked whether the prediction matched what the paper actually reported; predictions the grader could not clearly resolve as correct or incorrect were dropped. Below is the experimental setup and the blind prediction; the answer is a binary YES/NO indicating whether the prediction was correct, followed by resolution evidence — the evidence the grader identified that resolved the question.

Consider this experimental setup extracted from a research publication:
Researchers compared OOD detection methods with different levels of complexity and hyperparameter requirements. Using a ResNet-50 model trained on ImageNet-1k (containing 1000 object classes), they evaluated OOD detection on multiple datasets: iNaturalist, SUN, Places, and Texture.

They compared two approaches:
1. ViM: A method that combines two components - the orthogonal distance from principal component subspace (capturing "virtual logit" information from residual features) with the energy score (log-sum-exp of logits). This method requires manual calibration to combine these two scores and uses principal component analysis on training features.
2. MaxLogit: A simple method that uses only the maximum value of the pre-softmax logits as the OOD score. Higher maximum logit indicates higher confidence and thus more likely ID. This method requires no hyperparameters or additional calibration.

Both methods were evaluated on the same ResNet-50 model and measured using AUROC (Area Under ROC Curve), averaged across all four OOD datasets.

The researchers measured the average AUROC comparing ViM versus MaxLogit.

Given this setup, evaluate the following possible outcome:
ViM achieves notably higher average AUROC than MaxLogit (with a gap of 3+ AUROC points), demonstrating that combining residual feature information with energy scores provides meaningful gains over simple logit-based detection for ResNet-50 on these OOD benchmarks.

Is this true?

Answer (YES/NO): NO